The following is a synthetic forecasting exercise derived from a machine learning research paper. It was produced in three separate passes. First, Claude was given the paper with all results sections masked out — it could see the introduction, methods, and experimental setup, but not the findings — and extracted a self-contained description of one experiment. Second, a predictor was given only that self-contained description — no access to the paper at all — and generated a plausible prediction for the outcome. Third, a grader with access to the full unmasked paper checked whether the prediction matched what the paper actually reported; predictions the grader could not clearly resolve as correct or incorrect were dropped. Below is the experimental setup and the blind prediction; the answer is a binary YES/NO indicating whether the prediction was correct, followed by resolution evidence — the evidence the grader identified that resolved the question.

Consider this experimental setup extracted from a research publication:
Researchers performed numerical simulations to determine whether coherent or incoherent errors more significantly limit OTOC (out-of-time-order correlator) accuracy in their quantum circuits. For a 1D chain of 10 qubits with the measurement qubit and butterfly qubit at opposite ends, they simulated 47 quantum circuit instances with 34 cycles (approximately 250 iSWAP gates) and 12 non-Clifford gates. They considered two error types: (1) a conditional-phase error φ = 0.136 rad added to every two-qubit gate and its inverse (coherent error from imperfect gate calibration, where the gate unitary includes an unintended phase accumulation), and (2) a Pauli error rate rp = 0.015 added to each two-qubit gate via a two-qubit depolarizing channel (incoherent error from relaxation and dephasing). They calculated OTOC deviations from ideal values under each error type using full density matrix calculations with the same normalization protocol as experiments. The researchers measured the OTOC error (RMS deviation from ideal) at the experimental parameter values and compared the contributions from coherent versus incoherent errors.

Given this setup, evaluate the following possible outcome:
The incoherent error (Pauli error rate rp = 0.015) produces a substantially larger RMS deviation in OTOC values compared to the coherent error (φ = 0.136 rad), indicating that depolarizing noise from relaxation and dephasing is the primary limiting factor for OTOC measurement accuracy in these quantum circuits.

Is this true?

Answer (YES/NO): NO